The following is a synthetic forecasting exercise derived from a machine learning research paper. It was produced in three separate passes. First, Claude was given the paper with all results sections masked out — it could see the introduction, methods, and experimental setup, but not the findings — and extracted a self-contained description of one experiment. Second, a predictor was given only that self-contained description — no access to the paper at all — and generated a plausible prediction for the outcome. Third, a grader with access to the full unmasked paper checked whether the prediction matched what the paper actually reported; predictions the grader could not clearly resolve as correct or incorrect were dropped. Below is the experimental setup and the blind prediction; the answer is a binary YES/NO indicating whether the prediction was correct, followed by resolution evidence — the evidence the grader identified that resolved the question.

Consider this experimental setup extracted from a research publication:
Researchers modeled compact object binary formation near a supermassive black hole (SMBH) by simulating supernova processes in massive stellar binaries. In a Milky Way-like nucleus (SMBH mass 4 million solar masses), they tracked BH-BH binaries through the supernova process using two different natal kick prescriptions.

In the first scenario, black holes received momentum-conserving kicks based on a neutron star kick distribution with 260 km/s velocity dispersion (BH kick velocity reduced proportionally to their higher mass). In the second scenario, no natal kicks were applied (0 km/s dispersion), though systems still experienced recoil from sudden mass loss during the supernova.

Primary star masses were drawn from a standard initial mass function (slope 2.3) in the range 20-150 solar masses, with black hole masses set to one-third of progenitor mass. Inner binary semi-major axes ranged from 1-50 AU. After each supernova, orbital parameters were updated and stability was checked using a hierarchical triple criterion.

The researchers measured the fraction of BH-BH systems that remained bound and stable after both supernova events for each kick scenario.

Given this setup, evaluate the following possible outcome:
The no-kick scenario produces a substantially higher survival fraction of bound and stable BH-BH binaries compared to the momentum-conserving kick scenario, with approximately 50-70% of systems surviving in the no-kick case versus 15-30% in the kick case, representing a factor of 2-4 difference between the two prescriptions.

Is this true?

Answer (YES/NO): NO